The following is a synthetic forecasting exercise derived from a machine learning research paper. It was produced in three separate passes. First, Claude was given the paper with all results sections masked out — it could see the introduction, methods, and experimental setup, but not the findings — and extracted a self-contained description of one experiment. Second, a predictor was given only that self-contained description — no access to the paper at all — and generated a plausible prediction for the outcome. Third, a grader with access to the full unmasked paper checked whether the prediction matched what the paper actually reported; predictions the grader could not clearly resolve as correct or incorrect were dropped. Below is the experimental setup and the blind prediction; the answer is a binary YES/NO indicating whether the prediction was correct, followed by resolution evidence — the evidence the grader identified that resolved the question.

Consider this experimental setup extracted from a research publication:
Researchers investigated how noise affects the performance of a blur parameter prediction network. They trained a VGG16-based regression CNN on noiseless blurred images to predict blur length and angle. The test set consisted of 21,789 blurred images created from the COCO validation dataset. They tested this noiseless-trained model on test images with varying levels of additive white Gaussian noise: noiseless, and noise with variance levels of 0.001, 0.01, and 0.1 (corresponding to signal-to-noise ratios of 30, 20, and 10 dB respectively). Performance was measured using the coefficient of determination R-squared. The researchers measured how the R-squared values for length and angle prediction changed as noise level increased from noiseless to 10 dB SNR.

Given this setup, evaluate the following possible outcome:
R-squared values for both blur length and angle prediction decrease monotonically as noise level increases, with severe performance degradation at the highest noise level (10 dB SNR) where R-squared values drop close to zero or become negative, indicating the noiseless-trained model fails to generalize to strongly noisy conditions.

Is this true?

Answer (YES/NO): NO